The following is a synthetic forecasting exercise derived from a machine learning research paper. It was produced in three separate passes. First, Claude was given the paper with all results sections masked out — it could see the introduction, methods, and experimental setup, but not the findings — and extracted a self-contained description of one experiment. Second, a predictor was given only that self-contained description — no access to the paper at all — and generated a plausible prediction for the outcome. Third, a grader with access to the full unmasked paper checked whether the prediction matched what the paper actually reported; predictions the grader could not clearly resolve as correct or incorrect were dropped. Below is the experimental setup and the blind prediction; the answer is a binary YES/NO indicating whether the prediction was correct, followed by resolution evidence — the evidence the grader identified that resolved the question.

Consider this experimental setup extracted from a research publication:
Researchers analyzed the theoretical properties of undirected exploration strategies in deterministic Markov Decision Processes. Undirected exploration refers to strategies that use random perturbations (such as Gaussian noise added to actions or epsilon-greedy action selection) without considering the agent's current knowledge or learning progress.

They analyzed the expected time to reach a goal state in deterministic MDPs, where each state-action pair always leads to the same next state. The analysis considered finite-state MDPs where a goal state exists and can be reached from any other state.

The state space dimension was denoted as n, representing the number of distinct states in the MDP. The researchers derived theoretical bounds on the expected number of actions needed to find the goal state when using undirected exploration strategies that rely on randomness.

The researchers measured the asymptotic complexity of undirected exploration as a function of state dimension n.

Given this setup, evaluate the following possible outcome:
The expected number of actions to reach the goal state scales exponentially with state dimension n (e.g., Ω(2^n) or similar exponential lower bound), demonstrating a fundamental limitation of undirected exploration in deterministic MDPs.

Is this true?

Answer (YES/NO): YES